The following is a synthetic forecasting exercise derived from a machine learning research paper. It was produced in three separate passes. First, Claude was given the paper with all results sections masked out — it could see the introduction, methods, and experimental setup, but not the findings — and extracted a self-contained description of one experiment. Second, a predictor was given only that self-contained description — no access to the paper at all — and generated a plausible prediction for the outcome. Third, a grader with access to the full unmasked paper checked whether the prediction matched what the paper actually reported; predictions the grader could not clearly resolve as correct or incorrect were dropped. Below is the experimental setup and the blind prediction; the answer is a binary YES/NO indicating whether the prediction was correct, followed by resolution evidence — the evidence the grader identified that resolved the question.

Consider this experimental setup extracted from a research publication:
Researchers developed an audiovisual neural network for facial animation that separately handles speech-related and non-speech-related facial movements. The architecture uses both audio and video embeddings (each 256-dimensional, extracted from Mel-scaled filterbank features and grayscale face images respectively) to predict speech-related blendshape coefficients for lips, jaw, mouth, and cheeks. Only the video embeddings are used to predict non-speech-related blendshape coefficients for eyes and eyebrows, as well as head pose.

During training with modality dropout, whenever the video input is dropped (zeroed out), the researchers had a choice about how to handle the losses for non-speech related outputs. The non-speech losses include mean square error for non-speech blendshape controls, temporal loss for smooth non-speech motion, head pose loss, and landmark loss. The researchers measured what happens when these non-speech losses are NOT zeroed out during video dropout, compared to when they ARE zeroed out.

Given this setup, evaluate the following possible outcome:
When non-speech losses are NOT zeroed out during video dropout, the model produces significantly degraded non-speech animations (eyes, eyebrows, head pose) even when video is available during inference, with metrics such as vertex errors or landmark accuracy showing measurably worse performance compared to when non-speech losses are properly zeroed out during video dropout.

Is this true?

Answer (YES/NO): NO